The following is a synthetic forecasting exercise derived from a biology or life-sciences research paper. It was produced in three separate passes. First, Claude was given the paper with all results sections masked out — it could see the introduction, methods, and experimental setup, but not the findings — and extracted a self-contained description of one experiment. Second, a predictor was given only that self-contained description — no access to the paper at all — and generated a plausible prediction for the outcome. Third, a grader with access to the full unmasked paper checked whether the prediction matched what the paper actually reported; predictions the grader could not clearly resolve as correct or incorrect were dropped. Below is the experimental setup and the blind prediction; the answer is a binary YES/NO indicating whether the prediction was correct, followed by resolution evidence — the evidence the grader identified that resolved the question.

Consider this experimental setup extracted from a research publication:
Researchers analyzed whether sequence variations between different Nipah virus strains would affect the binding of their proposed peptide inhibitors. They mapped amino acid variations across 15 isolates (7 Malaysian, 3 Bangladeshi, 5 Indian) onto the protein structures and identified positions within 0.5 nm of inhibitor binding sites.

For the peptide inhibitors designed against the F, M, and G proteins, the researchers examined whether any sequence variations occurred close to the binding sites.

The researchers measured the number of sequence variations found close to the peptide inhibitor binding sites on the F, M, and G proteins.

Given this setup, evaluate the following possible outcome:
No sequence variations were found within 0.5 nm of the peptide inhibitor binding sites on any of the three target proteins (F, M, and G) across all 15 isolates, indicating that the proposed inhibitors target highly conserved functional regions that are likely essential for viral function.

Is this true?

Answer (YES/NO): YES